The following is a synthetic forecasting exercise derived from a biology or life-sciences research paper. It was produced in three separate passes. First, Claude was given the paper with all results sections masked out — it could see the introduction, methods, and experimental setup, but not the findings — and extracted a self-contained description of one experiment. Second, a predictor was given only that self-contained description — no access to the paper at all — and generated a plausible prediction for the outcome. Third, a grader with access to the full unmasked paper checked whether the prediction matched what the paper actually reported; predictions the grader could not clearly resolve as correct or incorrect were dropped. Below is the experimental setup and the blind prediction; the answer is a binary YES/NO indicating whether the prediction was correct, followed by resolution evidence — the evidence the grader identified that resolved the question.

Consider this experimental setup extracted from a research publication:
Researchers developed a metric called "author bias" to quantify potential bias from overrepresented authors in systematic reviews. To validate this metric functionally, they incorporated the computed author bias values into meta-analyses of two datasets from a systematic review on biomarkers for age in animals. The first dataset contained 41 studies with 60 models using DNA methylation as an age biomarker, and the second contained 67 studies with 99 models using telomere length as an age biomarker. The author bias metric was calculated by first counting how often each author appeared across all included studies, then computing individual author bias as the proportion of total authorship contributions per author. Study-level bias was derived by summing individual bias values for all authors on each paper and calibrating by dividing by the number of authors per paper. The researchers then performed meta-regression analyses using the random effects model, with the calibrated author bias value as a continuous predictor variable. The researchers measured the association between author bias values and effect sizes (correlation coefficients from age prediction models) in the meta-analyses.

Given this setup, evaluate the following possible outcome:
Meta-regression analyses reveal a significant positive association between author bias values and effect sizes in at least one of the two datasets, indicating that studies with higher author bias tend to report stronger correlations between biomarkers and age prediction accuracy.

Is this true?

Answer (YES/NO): YES